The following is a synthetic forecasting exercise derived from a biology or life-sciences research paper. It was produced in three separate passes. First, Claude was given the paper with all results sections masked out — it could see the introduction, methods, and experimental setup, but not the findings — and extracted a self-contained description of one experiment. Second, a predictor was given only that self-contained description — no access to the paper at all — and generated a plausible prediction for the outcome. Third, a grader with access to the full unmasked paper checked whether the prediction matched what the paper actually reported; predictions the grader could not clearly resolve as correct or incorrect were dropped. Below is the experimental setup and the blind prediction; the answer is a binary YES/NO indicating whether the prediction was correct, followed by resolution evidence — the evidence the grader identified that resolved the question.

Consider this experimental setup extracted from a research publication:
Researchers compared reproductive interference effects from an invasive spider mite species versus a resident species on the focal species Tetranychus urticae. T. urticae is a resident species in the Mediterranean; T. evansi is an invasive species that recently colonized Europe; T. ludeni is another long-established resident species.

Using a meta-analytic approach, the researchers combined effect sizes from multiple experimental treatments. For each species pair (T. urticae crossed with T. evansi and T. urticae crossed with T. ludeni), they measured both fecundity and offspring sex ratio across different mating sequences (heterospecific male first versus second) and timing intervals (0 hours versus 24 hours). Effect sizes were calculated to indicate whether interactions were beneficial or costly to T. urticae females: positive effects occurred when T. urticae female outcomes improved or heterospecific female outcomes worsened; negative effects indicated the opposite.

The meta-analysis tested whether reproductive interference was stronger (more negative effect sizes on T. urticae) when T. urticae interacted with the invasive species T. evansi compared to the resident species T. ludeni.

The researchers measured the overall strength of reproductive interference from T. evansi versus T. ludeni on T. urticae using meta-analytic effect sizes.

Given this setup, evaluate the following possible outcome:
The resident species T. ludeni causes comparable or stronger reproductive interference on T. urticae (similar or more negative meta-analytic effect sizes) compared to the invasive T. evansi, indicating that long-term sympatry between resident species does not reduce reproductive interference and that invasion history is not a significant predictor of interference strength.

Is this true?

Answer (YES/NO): NO